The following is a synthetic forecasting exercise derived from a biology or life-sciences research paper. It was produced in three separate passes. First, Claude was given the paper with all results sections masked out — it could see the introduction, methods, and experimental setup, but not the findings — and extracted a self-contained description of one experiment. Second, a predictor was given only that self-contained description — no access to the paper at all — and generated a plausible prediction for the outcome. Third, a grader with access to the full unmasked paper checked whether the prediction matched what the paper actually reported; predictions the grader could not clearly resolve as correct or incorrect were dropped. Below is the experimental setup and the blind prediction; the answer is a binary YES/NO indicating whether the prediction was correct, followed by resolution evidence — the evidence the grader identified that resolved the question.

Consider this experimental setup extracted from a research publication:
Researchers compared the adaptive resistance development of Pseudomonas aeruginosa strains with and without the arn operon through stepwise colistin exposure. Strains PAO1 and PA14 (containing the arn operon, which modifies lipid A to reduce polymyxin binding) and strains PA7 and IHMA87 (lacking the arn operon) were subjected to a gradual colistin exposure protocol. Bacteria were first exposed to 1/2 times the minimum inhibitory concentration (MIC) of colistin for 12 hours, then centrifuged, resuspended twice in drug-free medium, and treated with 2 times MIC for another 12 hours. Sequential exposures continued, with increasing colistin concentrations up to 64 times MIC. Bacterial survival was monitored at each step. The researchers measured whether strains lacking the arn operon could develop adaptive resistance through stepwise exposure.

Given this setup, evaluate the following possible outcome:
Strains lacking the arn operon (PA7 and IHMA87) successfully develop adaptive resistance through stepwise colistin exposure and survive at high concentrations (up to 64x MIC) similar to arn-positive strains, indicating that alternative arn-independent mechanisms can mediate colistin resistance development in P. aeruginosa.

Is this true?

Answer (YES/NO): NO